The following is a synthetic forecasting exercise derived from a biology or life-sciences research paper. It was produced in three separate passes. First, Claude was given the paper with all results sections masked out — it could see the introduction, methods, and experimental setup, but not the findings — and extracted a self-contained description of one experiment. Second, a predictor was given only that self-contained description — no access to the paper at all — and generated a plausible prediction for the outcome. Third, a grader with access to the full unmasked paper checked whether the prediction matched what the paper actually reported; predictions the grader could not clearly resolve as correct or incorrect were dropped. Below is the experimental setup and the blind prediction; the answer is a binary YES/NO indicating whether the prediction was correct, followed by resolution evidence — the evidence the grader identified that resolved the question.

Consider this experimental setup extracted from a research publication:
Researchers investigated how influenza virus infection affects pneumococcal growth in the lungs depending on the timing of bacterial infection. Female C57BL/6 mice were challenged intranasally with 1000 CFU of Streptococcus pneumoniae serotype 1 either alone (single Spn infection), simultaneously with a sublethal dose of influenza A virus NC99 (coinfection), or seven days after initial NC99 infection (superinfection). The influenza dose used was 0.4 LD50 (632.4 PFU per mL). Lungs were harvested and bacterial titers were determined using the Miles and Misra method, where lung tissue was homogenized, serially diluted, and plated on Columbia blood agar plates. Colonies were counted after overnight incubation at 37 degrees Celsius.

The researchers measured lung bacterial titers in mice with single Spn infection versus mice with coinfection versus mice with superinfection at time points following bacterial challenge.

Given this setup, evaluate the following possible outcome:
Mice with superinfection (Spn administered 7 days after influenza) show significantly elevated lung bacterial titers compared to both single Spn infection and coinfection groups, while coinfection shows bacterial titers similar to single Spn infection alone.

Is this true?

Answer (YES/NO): NO